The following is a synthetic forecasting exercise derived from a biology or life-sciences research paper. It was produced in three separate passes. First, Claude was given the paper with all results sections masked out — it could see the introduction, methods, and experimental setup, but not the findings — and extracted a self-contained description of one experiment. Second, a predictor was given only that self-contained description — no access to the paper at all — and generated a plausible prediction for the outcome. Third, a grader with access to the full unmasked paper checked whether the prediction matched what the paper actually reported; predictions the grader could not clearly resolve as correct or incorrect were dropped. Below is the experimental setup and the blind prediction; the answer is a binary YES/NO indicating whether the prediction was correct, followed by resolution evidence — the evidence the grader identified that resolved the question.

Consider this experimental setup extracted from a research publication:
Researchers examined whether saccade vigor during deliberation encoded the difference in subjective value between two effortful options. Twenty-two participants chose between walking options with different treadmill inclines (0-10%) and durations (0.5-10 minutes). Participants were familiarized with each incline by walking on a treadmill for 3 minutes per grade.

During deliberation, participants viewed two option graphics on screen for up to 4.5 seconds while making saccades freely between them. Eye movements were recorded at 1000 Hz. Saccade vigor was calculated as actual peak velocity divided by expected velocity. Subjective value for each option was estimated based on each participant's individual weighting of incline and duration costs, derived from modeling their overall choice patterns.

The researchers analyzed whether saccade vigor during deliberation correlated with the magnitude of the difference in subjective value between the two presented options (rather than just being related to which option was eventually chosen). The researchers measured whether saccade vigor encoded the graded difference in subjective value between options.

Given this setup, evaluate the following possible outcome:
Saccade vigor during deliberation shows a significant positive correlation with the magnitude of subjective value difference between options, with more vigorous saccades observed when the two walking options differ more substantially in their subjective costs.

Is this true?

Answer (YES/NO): YES